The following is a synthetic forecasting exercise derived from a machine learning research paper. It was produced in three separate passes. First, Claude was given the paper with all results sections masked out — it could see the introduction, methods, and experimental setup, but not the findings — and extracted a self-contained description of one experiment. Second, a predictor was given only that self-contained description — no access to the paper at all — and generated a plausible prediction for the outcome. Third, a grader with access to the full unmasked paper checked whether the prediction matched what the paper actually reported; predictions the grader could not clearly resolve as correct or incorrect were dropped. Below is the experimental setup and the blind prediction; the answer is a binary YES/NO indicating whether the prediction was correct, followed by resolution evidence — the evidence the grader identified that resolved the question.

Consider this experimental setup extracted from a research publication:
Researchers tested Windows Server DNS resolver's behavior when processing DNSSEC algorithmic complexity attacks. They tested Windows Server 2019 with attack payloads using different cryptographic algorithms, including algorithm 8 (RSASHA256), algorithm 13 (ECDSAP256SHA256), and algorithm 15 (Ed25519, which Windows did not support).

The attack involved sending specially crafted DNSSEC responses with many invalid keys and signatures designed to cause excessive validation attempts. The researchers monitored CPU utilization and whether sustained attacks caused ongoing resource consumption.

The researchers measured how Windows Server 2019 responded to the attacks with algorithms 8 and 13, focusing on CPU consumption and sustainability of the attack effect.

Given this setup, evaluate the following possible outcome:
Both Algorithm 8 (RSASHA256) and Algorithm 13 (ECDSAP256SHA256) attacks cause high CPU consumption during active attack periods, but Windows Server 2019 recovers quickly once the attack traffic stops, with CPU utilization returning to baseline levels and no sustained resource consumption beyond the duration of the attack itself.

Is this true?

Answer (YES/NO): NO